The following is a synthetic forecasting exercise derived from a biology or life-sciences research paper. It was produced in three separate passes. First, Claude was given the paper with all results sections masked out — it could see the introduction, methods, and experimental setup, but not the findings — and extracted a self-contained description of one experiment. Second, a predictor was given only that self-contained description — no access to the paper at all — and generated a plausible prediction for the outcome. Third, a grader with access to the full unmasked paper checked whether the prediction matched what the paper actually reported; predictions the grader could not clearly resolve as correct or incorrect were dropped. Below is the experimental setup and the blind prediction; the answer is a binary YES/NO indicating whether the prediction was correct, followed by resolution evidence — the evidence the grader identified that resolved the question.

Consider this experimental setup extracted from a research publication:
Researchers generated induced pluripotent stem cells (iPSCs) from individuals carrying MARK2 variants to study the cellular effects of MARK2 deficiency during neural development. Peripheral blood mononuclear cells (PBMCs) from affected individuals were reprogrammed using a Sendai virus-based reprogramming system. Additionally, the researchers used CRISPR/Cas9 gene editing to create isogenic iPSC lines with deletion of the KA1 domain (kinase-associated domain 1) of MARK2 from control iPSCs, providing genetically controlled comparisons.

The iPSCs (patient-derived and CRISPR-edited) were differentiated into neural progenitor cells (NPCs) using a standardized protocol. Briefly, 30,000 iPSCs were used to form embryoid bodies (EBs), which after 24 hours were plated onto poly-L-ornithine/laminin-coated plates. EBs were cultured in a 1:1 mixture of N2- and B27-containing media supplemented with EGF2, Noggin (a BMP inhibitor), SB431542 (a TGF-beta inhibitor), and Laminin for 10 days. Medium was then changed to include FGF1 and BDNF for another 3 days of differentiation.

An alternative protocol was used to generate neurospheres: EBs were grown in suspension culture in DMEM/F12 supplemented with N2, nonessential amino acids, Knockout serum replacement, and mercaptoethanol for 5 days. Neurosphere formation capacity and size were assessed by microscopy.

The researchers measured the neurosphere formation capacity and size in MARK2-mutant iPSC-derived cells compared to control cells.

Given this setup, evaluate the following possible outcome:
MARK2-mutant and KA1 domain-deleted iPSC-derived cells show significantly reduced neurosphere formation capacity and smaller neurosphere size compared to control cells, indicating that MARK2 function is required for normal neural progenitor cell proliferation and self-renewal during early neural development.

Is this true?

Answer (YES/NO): NO